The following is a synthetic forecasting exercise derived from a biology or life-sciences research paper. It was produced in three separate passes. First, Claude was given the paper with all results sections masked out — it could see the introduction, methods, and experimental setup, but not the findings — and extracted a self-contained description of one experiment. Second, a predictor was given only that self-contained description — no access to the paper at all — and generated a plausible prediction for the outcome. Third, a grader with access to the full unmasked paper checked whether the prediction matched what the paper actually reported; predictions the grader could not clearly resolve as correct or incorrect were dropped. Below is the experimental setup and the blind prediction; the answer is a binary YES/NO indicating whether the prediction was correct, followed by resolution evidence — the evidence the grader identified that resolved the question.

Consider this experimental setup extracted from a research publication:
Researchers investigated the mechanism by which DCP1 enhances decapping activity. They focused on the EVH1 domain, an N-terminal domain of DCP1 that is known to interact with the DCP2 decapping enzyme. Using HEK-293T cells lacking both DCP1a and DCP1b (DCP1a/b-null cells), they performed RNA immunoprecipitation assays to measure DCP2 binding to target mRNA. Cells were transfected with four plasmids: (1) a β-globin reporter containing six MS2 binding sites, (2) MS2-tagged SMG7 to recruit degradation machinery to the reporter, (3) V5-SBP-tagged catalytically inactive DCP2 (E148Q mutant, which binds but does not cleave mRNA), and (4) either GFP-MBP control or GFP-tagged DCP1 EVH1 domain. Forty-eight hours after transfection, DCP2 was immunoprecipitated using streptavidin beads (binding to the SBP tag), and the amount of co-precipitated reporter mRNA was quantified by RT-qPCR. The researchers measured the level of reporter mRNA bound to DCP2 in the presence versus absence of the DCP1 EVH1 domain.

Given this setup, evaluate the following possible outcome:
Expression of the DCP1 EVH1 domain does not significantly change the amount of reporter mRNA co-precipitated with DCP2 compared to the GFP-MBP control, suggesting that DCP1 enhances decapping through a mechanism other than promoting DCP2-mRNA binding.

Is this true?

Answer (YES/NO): NO